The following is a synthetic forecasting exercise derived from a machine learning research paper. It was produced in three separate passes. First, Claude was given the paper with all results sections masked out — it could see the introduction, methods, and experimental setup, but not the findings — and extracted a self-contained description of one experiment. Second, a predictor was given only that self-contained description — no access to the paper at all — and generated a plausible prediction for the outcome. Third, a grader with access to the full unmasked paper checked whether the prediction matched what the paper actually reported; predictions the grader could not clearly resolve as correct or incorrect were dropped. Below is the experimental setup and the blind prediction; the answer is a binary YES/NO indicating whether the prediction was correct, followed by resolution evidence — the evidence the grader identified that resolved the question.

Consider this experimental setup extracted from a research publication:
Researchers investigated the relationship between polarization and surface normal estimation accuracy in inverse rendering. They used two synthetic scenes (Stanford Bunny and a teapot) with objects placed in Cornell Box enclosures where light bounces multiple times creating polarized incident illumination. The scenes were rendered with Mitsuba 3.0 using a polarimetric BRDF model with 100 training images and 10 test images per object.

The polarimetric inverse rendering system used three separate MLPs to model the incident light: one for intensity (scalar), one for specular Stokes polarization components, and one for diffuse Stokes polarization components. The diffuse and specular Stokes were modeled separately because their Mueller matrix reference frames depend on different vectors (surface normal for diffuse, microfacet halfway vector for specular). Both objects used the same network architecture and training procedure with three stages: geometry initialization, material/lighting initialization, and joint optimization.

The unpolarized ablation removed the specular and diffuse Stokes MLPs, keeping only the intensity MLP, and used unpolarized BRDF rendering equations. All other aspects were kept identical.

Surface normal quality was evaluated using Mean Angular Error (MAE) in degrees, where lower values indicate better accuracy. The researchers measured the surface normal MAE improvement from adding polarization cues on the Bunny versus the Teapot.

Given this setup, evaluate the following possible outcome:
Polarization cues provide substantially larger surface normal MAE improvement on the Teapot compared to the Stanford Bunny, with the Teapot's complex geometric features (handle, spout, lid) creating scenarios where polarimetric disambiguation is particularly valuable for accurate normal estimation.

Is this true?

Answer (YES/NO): NO